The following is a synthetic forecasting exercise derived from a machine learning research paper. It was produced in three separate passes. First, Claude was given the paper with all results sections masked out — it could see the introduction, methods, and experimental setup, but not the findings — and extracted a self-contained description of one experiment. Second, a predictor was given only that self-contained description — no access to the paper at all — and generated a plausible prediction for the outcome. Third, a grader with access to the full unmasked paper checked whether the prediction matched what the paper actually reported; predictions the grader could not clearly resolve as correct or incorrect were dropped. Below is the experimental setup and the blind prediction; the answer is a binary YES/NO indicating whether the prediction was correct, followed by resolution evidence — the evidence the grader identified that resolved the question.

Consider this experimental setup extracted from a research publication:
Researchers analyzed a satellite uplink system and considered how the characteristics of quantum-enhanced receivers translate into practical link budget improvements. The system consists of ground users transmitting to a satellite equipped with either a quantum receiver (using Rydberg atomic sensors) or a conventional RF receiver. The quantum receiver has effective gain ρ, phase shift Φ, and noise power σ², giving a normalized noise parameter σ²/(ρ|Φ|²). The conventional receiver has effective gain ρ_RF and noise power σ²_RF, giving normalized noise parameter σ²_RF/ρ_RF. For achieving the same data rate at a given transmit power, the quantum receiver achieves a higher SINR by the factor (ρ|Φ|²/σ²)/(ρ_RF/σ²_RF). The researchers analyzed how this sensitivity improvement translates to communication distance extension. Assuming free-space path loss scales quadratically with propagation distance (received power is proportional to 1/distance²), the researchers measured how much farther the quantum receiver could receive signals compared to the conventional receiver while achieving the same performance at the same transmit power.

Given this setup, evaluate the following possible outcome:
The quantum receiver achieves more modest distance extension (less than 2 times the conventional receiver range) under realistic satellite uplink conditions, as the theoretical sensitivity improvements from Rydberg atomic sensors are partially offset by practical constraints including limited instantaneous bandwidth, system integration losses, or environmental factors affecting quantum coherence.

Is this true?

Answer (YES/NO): NO